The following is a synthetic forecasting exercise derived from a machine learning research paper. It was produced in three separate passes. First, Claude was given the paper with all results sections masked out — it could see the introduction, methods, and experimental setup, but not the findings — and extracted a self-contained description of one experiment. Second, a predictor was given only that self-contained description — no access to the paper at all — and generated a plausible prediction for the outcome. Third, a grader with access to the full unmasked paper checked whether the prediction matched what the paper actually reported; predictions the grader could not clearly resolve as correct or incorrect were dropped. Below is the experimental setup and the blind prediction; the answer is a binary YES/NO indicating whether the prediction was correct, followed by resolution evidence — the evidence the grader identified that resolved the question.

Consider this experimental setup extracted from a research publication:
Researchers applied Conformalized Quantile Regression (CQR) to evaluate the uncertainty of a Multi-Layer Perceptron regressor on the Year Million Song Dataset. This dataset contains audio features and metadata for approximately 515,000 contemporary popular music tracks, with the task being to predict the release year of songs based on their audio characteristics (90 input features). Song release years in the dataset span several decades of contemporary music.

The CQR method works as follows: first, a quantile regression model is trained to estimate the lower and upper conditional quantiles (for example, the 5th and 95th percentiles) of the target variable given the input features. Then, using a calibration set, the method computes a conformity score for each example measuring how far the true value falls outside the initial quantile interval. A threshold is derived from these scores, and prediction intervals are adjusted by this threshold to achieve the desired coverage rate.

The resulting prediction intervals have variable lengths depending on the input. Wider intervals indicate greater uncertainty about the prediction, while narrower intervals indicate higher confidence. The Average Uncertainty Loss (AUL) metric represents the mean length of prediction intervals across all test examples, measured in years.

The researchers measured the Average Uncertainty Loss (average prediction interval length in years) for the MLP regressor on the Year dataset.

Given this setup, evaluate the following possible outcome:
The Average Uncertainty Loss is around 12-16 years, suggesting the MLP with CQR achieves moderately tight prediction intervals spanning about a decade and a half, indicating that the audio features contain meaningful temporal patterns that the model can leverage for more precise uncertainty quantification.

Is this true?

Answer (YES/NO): NO